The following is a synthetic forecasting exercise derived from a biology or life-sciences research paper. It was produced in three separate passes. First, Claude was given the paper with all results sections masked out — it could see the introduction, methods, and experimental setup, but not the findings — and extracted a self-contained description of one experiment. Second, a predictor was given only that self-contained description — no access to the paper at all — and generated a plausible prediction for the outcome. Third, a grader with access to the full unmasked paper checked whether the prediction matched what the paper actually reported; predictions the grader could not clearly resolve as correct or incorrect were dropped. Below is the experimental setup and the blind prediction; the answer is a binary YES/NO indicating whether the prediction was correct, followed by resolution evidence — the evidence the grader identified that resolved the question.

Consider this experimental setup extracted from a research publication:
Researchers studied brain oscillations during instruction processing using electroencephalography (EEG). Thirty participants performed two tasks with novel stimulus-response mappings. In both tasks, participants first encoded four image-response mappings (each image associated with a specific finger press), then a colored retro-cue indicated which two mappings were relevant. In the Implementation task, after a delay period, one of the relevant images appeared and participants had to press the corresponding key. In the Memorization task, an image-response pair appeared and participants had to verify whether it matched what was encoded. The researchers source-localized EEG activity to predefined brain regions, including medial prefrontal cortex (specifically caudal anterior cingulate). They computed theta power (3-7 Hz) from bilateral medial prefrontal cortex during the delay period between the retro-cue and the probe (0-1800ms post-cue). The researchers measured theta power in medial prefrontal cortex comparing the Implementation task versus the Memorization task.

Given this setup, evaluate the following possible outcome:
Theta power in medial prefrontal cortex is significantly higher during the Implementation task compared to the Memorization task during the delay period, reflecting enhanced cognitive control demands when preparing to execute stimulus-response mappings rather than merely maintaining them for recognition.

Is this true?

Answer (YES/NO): YES